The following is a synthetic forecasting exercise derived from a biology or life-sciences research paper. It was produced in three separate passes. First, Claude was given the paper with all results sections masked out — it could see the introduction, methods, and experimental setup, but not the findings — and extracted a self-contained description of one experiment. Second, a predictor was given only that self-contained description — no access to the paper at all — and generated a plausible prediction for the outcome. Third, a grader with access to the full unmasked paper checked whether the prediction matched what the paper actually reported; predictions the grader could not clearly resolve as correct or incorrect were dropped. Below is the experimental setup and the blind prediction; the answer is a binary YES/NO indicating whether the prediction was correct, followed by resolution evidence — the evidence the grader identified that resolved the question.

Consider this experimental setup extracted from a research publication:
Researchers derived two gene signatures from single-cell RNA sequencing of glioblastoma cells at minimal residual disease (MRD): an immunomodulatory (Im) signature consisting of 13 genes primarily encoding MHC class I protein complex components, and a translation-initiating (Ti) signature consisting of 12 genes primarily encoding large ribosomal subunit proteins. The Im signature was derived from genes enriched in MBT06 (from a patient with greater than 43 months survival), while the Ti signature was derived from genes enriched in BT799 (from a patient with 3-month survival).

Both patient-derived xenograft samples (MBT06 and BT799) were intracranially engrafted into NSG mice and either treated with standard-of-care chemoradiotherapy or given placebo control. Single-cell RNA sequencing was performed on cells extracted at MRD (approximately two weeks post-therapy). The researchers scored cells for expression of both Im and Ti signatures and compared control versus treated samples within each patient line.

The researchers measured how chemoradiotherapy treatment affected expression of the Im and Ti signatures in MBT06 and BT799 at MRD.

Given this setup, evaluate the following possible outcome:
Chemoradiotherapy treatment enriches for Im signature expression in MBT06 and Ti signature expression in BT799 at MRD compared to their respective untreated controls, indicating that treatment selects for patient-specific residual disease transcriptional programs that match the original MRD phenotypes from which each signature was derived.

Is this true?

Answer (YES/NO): NO